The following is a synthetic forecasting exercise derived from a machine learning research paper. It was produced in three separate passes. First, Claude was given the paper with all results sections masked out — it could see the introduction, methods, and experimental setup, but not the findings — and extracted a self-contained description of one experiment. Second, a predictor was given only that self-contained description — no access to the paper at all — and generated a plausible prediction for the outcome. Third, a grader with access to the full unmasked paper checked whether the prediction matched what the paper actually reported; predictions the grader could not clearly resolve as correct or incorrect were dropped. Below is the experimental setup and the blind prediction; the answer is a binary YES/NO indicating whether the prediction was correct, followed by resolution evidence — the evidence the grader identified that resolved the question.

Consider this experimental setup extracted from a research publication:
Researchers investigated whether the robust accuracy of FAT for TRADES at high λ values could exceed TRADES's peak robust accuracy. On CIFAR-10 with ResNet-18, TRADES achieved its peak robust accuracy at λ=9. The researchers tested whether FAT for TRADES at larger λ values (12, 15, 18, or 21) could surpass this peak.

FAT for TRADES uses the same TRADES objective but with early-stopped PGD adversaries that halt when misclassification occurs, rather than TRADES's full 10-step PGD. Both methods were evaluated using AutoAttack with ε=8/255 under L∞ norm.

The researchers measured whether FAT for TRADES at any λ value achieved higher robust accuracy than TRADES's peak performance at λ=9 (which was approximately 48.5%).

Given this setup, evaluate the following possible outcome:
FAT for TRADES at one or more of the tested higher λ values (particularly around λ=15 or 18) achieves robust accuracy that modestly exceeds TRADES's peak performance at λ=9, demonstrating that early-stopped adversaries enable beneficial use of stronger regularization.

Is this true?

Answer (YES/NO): NO